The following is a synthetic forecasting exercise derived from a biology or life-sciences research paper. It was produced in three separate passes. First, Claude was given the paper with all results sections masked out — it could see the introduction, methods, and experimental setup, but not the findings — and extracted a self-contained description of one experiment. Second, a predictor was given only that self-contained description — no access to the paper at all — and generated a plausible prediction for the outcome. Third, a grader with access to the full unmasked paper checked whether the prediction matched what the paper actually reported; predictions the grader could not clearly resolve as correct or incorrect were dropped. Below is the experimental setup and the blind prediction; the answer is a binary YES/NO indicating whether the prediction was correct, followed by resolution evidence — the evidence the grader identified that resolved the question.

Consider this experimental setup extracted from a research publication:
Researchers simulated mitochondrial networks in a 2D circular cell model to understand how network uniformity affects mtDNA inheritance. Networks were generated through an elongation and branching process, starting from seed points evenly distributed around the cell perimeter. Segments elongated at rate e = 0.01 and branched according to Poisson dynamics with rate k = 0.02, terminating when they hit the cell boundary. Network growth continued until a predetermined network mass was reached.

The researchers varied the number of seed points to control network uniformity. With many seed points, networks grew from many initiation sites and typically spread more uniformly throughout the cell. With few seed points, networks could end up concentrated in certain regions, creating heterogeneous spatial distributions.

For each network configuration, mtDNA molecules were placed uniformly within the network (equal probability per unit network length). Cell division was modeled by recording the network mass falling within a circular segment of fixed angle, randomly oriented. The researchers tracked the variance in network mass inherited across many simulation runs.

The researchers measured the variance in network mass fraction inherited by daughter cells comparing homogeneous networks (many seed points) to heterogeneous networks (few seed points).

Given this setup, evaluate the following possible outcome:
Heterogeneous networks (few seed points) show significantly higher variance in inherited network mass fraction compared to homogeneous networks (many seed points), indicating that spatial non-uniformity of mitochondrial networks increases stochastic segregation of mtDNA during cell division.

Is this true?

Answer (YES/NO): YES